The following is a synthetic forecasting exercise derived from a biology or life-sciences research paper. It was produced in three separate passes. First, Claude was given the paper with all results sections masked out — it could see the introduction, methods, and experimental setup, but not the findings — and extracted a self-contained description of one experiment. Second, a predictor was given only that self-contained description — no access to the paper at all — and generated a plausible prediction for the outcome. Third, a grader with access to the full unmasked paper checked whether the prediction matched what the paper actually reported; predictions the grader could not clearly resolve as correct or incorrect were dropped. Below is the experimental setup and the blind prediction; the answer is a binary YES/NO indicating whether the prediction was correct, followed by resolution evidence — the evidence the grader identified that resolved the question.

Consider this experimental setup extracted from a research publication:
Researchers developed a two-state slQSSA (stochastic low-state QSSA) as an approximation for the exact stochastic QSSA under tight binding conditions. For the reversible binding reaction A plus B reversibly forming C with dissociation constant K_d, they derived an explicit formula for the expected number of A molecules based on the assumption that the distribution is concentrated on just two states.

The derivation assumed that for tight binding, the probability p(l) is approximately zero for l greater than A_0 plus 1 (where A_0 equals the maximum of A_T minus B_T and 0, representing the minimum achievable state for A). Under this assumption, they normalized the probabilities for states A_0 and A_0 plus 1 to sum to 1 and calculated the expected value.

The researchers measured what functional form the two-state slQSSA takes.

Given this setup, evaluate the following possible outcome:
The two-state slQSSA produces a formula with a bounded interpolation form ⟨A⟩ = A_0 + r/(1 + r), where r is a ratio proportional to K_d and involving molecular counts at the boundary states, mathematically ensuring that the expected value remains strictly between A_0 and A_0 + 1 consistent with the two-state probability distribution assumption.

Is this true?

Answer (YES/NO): YES